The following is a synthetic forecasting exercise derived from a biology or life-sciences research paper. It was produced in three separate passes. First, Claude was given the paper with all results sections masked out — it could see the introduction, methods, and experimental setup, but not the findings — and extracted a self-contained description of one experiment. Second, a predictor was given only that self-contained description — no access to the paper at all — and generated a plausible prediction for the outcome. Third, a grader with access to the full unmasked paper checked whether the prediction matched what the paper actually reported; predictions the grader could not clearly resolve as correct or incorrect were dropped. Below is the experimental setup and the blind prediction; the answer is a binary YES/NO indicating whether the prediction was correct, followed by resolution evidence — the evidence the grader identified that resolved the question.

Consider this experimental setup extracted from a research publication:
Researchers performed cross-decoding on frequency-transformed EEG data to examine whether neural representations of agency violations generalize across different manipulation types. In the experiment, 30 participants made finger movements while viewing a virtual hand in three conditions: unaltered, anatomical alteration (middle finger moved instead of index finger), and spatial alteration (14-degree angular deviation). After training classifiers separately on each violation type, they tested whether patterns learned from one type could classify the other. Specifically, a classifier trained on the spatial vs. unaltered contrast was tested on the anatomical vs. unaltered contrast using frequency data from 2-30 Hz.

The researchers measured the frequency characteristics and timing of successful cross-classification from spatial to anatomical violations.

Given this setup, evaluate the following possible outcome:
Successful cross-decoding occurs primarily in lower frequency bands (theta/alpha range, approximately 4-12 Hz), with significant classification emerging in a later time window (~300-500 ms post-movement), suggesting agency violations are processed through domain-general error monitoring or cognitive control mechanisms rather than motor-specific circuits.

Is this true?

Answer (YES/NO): NO